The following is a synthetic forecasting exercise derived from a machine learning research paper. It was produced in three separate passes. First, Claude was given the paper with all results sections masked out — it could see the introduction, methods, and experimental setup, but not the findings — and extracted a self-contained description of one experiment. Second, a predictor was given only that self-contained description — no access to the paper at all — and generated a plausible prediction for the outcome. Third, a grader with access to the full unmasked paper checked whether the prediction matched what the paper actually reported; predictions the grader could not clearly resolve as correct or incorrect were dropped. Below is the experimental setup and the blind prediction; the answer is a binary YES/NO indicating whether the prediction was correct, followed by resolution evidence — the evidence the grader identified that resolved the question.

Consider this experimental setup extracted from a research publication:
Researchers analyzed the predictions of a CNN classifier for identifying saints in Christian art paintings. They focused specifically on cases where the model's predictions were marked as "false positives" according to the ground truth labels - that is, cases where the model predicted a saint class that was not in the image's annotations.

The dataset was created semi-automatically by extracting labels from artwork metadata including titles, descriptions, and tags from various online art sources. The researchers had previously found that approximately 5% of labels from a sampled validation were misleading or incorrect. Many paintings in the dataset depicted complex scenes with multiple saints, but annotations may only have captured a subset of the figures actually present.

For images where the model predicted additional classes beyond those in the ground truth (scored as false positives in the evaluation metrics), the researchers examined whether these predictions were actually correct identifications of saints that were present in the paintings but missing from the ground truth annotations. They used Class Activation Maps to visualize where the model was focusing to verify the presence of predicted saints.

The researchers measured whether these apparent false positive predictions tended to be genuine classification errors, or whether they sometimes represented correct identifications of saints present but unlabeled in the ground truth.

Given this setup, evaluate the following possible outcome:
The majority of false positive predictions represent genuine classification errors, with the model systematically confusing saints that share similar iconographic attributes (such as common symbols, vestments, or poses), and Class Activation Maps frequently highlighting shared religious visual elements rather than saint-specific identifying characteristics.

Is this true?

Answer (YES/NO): NO